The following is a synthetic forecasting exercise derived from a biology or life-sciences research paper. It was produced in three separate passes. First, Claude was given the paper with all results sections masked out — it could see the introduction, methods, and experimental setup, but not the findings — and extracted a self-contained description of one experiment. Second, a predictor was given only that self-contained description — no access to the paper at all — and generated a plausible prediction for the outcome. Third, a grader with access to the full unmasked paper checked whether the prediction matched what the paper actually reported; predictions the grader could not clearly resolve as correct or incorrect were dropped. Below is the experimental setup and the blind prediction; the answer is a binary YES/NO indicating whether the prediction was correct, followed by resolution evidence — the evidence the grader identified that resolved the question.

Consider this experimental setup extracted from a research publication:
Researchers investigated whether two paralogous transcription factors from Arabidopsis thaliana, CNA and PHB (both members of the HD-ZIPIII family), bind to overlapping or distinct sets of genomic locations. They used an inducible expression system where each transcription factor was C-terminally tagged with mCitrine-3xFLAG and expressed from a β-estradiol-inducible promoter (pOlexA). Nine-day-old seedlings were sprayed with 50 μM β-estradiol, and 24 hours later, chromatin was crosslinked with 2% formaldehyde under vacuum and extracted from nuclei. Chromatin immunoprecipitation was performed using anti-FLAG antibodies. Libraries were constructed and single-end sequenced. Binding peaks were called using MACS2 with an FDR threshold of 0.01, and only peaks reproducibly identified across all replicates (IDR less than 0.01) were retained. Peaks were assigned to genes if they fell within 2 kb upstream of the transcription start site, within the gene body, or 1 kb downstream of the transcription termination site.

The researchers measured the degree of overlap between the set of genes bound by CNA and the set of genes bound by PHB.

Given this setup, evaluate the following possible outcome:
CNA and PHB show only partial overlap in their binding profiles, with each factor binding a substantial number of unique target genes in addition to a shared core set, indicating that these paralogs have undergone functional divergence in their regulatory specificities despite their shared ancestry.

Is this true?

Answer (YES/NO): NO